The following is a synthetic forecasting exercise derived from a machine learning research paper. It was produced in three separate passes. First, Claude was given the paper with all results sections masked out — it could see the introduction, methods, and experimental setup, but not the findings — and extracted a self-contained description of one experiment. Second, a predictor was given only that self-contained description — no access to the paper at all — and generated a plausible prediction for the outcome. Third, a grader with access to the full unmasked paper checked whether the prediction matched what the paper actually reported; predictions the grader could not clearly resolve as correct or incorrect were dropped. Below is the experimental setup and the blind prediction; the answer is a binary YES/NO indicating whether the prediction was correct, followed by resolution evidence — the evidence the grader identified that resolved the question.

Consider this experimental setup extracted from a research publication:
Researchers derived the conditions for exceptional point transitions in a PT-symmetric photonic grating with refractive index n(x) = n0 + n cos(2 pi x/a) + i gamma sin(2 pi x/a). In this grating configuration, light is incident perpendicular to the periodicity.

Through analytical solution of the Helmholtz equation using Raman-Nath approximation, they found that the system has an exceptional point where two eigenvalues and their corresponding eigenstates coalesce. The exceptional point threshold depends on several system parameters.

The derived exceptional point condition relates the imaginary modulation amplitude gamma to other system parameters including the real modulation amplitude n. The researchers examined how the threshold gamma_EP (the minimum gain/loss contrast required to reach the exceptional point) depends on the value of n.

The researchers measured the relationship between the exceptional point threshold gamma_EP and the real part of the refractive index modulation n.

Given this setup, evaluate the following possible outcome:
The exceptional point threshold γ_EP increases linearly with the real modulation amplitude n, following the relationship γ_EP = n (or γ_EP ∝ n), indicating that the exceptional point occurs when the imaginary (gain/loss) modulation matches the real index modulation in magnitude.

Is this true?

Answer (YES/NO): NO